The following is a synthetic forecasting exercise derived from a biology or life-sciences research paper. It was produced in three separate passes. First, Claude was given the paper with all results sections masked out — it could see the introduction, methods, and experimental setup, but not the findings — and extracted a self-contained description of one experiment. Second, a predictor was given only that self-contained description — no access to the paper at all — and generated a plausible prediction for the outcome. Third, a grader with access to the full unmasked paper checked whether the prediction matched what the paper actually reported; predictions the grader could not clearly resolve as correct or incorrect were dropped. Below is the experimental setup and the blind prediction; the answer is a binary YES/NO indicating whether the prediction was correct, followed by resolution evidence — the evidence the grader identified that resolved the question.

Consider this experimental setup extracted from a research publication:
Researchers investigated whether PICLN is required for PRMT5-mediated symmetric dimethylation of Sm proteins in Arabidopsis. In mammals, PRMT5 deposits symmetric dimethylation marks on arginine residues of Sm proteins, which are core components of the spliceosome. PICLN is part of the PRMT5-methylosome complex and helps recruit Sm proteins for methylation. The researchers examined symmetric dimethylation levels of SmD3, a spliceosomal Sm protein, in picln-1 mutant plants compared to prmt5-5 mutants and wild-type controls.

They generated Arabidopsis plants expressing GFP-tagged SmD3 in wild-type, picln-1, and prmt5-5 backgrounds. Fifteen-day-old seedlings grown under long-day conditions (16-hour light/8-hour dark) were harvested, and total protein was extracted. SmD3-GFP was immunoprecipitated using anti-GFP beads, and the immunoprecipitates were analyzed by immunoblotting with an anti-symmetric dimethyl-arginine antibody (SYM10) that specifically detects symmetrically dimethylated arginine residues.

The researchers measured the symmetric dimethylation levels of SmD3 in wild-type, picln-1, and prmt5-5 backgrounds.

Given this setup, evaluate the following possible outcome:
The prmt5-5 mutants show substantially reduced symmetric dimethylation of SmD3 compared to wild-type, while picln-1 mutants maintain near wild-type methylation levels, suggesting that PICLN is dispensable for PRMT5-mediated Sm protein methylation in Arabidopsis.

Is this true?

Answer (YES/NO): YES